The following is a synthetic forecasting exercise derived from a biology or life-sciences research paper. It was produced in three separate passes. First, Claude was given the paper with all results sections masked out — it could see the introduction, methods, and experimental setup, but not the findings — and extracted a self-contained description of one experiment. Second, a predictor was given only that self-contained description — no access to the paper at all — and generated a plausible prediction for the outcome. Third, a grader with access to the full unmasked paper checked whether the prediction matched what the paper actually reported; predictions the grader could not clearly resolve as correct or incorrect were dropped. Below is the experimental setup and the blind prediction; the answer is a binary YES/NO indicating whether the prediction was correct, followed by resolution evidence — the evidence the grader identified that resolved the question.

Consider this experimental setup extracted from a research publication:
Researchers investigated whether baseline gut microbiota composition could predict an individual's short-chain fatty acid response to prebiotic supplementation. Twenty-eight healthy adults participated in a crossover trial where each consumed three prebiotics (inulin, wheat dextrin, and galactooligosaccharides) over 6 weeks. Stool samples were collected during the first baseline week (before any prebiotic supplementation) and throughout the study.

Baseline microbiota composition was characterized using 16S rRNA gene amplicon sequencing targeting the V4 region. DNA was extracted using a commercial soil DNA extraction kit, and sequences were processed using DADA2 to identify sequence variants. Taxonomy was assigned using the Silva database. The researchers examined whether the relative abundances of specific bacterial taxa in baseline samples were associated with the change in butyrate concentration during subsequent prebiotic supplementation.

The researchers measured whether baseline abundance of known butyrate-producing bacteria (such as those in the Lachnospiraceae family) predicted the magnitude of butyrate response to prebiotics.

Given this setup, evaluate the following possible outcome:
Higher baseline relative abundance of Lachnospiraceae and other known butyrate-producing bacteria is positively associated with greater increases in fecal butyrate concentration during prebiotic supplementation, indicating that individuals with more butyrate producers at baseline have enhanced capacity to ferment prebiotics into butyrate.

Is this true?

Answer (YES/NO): NO